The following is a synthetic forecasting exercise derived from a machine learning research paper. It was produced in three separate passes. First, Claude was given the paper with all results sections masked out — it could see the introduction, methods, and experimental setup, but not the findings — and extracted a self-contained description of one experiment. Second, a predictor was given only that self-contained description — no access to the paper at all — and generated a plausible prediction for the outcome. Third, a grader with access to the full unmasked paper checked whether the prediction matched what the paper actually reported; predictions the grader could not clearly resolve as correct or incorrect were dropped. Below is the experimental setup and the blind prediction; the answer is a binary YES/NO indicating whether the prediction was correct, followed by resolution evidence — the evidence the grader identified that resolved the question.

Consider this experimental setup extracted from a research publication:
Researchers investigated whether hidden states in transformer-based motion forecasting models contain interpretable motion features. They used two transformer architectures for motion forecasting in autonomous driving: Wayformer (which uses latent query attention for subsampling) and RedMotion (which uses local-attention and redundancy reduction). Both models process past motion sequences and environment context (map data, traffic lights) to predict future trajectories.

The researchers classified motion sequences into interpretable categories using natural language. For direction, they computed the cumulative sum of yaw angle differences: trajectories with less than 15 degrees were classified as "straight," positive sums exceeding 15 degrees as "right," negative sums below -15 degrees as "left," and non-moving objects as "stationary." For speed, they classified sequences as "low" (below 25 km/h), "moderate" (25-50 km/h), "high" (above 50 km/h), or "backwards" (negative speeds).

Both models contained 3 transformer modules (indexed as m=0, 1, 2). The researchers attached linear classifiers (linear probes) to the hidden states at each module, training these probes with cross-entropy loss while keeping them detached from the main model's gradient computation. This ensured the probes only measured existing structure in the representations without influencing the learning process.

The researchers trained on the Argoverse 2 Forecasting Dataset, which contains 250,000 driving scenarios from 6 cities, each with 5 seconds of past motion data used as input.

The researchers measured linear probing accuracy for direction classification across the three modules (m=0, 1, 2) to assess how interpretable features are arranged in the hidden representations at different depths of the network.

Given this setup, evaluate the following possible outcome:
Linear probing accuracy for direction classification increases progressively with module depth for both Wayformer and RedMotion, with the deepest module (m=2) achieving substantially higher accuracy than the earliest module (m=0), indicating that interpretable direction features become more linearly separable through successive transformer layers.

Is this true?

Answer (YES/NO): NO